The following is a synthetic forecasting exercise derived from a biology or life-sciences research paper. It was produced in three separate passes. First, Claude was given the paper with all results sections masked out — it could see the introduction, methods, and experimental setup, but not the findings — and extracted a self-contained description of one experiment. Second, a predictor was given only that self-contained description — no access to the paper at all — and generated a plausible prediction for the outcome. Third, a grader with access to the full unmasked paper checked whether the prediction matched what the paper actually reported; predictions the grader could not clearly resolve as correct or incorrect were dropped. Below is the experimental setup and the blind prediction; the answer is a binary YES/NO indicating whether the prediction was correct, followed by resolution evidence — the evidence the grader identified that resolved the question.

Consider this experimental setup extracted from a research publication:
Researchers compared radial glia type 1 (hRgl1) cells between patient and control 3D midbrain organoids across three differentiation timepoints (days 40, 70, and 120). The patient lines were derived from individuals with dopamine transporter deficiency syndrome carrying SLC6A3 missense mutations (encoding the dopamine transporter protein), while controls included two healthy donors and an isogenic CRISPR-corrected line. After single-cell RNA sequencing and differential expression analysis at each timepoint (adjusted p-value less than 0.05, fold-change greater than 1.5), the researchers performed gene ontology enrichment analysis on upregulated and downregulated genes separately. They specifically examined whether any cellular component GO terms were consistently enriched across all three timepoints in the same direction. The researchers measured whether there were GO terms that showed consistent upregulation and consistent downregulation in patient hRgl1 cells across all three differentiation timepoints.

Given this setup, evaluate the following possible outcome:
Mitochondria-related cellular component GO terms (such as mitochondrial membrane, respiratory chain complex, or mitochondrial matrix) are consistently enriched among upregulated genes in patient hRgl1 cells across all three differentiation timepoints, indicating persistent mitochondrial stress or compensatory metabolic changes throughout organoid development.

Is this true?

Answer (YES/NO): NO